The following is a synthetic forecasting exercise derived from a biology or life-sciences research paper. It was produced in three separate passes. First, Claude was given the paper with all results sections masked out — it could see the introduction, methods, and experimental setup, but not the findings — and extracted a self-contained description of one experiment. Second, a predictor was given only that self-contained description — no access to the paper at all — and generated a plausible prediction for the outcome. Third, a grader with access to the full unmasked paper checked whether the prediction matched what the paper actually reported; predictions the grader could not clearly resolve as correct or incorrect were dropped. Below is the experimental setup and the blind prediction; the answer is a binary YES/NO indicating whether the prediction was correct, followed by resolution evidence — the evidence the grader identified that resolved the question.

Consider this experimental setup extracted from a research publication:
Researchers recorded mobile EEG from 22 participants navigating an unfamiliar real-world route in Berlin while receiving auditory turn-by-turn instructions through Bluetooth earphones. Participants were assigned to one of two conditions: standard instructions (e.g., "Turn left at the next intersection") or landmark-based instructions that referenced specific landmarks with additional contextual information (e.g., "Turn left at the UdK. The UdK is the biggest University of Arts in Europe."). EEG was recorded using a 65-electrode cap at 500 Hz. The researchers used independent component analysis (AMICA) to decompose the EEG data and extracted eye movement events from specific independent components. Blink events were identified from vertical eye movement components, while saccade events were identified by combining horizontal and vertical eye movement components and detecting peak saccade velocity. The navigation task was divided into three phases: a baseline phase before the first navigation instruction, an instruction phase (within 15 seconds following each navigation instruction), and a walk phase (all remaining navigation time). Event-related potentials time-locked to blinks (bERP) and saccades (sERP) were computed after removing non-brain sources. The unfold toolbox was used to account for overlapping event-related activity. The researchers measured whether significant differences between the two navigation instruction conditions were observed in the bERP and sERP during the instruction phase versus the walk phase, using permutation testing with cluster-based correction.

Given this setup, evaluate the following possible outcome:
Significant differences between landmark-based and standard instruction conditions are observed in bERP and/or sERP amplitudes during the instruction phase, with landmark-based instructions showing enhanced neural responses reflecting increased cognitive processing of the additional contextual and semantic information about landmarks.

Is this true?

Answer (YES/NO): YES